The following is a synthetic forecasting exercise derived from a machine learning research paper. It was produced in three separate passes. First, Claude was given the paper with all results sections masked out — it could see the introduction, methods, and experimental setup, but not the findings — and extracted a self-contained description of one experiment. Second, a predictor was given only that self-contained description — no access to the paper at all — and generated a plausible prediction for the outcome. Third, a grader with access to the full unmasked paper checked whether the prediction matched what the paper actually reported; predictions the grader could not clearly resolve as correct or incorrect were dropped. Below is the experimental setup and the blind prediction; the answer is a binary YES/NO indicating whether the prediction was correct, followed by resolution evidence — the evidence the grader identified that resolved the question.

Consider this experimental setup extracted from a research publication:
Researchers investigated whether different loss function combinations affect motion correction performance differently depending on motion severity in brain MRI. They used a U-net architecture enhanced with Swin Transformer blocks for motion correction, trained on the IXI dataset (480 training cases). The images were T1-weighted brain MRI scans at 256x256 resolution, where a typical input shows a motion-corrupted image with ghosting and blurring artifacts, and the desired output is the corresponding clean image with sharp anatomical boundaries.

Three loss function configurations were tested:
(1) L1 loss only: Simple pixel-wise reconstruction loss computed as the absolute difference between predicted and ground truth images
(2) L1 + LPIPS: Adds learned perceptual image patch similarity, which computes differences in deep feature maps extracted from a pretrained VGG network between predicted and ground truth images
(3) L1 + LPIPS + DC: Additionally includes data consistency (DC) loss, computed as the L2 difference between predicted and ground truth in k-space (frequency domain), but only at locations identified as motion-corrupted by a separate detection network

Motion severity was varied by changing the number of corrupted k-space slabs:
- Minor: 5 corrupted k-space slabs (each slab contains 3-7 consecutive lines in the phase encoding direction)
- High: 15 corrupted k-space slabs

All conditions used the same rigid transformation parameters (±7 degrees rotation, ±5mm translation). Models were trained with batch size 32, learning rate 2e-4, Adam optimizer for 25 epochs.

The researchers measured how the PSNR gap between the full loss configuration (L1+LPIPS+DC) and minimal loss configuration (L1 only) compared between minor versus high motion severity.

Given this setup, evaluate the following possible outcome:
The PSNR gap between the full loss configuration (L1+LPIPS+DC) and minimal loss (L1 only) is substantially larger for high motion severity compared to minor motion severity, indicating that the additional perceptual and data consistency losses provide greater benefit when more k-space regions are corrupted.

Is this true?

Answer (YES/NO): YES